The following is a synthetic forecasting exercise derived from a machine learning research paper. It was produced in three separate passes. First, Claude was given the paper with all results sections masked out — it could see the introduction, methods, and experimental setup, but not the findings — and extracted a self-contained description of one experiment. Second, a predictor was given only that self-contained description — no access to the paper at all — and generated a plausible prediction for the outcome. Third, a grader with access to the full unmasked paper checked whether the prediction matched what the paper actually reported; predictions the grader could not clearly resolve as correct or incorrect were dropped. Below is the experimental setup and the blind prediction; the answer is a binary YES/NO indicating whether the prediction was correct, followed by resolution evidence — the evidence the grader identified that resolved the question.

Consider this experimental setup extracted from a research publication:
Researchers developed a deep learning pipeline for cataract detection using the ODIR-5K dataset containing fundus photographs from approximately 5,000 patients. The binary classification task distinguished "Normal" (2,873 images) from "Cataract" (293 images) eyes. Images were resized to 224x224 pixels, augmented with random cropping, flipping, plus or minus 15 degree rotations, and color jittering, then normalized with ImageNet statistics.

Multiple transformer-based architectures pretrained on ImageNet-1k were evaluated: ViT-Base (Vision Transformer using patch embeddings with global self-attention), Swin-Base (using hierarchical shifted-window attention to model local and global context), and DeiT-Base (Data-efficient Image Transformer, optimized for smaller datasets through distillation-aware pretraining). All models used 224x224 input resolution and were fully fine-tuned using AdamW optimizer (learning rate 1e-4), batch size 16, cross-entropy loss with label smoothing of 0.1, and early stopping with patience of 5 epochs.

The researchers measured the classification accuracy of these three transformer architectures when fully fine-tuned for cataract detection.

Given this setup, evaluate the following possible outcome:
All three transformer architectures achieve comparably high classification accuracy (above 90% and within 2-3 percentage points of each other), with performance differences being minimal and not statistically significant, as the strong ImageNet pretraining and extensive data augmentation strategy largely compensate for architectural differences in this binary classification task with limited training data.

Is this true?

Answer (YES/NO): YES